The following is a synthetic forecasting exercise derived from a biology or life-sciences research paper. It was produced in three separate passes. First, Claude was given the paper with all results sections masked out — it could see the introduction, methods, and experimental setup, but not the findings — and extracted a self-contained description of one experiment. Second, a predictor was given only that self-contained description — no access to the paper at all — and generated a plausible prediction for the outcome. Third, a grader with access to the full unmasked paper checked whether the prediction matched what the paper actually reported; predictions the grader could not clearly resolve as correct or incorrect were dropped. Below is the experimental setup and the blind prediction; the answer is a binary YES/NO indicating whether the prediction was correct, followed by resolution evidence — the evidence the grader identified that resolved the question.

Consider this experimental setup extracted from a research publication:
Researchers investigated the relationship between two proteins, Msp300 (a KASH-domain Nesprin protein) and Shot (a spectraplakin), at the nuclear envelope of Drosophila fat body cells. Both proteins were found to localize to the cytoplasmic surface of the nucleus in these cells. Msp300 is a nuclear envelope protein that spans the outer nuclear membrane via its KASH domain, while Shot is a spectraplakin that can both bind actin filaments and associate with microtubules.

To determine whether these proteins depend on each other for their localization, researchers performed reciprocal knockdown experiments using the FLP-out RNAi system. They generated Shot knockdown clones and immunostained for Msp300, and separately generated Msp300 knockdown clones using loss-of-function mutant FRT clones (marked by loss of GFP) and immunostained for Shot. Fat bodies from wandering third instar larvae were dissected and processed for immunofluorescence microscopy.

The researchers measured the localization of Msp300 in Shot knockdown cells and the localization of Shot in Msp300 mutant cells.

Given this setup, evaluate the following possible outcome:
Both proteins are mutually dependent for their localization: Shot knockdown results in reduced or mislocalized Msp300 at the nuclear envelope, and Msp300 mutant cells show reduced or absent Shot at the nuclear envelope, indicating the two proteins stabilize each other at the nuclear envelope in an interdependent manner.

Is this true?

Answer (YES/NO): YES